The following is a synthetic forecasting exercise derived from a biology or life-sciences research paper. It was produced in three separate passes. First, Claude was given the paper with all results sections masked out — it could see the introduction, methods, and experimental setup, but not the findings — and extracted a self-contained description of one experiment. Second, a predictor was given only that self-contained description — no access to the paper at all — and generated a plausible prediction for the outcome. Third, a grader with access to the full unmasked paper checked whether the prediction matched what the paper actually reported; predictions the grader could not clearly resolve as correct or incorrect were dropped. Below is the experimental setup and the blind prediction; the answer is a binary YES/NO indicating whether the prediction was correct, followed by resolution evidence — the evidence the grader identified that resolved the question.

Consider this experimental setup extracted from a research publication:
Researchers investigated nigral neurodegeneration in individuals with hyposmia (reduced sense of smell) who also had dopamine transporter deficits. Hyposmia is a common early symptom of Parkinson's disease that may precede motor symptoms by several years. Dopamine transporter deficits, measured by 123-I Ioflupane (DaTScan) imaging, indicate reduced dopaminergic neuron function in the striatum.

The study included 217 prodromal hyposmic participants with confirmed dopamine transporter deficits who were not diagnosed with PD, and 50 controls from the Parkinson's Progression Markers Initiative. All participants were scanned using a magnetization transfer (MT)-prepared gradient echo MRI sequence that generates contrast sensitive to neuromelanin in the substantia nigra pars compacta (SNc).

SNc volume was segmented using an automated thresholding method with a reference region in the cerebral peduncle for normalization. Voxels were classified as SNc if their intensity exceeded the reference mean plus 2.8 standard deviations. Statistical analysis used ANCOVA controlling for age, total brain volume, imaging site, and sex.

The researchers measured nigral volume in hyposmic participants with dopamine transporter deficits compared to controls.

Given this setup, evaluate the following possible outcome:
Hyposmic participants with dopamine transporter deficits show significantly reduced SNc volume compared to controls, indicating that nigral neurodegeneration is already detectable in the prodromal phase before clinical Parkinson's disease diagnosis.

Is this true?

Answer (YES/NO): YES